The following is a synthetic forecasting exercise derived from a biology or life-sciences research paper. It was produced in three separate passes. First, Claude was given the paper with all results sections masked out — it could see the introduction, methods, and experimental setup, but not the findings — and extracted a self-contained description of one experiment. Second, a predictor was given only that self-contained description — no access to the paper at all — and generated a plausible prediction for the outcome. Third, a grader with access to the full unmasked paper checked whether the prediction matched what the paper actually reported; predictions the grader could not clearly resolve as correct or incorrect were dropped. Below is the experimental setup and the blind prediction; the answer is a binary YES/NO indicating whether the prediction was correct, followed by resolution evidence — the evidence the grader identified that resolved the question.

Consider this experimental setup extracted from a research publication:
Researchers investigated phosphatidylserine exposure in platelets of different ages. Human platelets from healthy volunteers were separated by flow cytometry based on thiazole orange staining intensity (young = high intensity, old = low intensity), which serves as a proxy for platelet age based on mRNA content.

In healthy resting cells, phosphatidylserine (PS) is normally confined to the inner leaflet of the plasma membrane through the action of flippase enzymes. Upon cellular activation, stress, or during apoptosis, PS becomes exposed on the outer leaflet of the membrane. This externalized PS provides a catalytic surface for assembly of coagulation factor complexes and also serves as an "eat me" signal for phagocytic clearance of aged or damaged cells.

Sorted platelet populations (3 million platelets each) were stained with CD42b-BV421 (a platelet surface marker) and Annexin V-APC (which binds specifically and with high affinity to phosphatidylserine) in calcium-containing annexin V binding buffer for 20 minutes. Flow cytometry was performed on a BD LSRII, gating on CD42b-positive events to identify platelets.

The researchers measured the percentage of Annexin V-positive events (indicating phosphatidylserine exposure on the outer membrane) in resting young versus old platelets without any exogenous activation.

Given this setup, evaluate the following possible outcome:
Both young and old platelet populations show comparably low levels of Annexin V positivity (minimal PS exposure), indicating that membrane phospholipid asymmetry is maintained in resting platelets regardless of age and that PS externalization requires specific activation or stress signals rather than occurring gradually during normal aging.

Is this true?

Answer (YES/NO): NO